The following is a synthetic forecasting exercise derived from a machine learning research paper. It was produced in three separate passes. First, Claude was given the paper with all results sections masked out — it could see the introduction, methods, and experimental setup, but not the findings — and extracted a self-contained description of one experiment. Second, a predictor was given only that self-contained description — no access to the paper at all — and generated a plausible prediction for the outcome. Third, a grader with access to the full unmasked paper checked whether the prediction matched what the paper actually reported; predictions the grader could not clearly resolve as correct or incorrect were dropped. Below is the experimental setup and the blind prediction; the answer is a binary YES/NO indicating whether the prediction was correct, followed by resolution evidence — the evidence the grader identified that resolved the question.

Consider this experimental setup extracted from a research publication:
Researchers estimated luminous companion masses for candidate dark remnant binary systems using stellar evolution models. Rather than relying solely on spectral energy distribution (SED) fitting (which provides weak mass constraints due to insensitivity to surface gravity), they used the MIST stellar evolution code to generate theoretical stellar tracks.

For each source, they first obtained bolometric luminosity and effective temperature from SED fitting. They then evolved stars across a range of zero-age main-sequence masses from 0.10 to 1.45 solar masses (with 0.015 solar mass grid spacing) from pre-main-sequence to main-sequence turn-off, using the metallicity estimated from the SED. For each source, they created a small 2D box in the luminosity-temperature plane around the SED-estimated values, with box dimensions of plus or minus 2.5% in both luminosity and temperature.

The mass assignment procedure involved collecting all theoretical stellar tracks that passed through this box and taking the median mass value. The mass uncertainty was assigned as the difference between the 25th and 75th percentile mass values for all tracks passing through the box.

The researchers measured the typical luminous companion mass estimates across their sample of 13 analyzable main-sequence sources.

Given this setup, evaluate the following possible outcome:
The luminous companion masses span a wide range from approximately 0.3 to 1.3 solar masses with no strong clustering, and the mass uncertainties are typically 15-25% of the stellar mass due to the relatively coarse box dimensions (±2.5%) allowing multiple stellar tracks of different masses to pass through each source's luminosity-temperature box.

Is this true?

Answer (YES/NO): NO